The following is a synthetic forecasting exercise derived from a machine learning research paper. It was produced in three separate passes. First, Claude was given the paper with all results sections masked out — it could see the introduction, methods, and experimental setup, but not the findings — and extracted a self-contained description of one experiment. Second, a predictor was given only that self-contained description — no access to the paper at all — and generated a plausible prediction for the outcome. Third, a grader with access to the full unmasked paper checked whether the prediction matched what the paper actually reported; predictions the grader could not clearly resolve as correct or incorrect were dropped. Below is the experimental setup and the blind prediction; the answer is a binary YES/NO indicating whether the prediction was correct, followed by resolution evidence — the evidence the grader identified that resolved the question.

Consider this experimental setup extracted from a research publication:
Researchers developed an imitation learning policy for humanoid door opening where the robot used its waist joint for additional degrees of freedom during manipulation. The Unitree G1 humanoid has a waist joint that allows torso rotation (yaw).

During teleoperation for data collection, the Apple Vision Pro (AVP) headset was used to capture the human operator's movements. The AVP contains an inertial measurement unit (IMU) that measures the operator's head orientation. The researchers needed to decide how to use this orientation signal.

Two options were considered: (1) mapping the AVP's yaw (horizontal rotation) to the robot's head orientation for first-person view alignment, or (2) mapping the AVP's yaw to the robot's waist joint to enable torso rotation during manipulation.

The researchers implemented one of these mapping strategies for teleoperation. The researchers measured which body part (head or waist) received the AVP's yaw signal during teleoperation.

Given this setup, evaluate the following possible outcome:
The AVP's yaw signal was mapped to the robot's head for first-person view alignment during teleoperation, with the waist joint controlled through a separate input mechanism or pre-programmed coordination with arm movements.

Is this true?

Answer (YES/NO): NO